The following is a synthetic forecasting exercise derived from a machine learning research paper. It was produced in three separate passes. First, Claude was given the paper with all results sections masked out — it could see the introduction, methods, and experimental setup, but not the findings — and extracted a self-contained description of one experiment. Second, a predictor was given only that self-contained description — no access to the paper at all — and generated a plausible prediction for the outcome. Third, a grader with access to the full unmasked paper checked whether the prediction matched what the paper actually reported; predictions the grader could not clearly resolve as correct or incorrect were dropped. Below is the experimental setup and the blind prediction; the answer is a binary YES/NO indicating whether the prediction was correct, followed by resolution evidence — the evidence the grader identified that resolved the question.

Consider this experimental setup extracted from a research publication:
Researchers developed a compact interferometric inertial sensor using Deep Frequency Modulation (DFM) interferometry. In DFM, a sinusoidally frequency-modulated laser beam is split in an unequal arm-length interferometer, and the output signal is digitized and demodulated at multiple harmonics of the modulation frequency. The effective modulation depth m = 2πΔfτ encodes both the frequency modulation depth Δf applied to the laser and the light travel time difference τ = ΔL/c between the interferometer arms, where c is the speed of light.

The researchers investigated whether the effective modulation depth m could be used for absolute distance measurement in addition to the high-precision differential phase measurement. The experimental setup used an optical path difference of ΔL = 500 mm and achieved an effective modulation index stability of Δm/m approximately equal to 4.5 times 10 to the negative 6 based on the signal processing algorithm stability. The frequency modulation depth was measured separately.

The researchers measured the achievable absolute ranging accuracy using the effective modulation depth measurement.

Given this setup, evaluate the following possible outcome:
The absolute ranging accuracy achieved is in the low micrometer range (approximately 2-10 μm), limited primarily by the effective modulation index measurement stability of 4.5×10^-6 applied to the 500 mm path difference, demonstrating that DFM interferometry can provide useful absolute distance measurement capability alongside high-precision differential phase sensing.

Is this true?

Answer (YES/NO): YES